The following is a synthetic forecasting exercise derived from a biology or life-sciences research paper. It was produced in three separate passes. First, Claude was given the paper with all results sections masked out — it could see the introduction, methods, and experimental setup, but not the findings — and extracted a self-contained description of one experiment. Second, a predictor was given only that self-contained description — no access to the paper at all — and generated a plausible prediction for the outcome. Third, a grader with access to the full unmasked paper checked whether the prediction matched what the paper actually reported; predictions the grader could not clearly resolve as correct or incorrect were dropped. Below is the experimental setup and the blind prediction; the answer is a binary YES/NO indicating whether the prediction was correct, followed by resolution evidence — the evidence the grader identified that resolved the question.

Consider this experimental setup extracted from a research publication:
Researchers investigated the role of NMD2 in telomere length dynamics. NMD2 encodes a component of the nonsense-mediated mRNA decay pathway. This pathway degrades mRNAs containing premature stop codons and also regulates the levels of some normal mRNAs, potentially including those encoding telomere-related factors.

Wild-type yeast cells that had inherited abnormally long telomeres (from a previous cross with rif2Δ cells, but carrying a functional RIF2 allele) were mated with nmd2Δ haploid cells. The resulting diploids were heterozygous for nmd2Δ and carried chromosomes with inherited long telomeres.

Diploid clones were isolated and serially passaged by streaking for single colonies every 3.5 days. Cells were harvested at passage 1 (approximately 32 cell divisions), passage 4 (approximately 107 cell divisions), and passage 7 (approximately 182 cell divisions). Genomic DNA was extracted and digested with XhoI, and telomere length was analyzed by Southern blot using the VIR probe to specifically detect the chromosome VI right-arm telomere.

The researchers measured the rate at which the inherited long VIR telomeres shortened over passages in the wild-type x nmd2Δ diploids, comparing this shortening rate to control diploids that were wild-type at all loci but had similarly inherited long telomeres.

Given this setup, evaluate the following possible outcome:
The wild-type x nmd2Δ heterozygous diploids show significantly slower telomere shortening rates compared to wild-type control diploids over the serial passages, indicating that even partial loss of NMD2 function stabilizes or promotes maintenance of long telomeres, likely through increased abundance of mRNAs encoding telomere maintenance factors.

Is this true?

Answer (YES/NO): NO